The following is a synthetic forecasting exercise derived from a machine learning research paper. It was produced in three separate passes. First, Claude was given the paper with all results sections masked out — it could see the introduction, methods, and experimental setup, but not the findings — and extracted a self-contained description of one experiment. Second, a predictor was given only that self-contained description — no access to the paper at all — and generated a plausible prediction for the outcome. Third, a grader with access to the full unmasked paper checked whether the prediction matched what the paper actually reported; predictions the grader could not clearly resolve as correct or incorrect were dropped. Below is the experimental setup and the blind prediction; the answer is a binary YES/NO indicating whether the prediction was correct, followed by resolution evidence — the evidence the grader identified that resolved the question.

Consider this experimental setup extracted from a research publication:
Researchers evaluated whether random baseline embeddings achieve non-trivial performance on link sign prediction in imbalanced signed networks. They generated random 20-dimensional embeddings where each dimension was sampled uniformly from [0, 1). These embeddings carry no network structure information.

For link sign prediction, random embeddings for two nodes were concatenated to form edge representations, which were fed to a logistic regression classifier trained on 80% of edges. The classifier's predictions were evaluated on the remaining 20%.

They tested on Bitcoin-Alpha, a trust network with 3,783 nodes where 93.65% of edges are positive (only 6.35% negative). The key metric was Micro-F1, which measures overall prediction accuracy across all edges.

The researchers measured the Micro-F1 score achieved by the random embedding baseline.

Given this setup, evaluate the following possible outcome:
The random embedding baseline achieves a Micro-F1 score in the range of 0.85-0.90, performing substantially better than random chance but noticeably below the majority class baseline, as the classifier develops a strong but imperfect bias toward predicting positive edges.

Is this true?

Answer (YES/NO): NO